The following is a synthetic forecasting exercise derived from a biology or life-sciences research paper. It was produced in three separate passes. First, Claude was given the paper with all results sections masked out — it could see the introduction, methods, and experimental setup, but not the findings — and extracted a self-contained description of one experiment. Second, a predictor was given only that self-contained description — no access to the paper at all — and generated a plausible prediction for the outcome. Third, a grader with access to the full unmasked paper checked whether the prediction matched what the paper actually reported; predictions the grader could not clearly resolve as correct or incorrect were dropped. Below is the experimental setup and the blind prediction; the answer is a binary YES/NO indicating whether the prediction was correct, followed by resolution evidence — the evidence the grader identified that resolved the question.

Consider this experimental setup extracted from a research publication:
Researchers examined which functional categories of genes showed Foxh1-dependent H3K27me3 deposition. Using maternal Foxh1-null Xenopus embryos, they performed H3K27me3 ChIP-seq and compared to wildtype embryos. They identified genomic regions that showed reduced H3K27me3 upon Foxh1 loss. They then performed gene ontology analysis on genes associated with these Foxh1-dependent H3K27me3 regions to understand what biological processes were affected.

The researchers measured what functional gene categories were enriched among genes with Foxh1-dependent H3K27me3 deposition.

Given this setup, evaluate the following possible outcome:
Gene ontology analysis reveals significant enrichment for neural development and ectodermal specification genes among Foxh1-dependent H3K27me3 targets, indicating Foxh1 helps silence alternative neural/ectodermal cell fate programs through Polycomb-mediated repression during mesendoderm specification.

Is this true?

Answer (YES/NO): NO